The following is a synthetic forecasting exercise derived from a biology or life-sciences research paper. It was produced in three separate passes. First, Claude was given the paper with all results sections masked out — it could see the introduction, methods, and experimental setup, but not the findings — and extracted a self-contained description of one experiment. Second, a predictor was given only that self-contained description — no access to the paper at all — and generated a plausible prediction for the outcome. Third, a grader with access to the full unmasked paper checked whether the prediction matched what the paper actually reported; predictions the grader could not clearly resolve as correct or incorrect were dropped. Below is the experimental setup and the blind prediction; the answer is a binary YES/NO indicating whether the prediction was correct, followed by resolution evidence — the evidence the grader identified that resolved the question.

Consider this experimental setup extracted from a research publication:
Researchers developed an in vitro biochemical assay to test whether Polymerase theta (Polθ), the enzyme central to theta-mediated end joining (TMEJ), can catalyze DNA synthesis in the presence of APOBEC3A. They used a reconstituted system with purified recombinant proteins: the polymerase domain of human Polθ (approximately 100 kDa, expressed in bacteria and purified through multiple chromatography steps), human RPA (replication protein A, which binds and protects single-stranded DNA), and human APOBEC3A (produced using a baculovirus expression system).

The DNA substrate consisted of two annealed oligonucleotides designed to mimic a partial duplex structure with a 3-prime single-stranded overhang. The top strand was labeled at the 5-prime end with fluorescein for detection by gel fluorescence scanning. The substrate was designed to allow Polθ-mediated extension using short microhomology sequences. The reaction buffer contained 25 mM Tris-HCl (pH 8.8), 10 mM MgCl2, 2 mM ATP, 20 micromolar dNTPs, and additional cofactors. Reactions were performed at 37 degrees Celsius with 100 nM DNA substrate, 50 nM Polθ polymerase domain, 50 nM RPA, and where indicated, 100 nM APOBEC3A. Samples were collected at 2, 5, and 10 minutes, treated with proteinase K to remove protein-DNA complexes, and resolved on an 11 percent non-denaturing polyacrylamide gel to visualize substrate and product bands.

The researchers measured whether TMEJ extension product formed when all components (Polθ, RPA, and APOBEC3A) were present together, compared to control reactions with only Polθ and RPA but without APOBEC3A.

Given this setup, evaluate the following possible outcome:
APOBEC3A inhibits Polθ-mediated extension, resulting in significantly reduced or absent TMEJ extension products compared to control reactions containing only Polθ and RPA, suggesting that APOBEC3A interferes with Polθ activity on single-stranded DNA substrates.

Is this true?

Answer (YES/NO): NO